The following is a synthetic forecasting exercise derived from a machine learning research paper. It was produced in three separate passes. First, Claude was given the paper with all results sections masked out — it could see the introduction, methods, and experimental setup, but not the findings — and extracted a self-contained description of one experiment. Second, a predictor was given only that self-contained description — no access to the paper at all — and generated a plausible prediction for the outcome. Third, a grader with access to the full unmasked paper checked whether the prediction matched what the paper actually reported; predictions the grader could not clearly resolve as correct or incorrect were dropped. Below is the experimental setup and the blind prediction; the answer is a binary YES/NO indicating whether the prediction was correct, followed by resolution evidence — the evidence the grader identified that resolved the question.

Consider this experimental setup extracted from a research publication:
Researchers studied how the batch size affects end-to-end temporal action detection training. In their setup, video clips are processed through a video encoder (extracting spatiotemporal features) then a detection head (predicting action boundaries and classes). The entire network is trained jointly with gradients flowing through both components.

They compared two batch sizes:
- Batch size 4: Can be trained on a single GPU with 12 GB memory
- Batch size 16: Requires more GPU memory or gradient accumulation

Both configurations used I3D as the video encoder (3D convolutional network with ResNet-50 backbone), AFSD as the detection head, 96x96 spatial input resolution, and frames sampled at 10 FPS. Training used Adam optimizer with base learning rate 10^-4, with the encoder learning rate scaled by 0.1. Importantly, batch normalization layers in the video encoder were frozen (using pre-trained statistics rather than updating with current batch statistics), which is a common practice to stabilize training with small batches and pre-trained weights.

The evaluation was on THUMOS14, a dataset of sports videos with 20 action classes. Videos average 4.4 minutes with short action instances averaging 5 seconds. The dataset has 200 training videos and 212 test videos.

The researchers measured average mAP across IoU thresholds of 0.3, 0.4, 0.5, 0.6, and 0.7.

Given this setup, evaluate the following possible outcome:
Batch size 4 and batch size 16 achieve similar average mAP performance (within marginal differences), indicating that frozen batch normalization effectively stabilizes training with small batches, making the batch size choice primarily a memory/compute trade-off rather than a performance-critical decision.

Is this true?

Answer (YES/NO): YES